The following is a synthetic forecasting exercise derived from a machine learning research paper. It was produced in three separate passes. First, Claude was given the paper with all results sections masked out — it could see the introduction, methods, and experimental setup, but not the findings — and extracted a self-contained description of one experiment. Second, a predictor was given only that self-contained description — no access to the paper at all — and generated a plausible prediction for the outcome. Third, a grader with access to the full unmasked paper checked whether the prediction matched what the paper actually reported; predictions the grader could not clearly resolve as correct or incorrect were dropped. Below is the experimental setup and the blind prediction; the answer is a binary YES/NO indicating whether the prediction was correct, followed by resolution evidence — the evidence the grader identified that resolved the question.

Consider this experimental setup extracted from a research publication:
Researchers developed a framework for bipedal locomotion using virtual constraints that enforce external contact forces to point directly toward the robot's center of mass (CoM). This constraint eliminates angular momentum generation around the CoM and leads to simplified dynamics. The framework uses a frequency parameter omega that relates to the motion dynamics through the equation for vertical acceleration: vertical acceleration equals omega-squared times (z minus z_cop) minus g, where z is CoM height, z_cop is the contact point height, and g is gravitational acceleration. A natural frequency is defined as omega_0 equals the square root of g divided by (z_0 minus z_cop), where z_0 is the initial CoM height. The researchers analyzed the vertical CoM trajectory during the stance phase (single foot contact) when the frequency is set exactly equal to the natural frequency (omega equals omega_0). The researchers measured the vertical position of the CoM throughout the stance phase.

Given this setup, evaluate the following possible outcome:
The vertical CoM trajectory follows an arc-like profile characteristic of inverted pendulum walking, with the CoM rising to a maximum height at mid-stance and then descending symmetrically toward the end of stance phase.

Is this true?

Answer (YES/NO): NO